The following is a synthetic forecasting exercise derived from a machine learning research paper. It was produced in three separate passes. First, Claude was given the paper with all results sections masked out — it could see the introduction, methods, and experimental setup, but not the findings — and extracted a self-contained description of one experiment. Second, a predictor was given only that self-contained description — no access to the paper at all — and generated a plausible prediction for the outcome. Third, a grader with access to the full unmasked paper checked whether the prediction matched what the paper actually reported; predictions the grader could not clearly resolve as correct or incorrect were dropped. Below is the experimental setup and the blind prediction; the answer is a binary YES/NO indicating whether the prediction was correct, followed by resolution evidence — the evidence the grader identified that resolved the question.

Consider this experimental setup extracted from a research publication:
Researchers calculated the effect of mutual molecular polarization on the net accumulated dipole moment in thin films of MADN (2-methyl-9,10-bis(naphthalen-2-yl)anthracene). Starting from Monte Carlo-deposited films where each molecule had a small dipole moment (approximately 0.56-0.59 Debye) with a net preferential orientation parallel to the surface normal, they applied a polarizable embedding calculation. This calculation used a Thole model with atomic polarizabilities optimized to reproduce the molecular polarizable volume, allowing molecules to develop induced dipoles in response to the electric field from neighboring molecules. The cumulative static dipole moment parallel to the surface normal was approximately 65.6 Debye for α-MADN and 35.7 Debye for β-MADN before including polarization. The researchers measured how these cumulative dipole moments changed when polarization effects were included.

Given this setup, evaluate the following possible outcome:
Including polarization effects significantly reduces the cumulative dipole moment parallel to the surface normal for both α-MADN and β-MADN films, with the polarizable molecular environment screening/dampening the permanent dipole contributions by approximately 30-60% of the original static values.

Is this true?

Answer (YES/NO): NO